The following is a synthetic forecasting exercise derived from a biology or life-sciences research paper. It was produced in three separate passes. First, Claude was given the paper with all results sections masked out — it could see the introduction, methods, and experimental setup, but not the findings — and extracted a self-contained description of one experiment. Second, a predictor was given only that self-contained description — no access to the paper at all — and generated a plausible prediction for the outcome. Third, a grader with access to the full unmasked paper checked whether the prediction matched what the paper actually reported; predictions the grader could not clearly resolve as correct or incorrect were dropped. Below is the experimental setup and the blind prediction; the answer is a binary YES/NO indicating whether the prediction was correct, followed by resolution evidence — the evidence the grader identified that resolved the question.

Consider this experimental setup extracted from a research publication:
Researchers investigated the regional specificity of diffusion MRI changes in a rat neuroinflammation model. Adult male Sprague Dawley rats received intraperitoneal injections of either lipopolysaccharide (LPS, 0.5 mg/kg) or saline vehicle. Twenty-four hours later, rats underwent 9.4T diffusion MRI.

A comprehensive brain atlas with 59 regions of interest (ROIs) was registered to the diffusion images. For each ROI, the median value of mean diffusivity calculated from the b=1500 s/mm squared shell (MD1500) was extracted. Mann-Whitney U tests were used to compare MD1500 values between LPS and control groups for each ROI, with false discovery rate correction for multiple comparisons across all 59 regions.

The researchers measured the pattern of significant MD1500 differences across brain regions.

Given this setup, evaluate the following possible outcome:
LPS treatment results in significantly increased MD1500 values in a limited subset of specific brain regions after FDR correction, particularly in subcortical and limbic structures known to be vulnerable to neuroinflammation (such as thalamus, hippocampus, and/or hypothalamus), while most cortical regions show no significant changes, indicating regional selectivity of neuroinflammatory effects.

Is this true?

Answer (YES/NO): NO